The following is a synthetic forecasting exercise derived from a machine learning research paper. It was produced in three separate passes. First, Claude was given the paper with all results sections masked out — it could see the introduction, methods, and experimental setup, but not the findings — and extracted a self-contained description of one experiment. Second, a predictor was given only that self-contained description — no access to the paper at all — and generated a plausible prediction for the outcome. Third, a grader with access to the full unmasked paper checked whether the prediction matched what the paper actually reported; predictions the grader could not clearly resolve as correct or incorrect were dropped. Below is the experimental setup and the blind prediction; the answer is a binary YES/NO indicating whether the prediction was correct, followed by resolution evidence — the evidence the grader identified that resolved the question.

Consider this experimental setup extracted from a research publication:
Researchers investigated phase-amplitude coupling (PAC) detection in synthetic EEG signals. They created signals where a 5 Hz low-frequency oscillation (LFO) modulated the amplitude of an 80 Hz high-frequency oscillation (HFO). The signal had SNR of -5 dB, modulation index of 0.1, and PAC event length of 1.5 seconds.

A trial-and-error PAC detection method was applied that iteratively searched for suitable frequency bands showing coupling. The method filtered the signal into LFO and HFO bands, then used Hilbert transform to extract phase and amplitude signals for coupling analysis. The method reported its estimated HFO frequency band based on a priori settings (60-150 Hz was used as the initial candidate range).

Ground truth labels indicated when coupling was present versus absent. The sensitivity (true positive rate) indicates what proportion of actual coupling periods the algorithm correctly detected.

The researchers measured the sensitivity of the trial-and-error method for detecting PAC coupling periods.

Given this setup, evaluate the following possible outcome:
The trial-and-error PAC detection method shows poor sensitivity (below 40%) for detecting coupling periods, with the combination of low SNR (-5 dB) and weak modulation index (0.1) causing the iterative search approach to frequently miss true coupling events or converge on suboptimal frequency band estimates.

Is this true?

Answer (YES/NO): YES